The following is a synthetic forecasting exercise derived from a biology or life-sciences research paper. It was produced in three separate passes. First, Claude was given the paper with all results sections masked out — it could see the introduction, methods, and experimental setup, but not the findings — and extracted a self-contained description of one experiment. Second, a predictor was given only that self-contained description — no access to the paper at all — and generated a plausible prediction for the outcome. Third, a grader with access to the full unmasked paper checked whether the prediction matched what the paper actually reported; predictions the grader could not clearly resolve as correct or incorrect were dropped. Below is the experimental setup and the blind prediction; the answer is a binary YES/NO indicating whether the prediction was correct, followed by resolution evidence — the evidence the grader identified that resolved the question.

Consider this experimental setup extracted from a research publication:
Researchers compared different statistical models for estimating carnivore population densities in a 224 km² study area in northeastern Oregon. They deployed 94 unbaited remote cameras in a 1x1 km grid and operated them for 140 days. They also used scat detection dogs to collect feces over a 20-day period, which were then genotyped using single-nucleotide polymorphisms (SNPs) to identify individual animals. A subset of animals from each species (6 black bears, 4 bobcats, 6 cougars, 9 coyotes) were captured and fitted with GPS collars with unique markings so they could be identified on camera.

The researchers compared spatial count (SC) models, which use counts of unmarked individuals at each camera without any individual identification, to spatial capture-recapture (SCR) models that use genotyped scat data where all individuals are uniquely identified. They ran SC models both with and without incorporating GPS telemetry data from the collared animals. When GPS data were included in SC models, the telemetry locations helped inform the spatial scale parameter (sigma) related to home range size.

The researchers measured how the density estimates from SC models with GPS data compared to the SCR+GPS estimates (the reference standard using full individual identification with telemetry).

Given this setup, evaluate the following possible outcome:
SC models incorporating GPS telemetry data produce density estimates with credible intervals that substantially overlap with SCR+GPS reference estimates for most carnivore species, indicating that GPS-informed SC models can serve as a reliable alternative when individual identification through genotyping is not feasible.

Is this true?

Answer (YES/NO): NO